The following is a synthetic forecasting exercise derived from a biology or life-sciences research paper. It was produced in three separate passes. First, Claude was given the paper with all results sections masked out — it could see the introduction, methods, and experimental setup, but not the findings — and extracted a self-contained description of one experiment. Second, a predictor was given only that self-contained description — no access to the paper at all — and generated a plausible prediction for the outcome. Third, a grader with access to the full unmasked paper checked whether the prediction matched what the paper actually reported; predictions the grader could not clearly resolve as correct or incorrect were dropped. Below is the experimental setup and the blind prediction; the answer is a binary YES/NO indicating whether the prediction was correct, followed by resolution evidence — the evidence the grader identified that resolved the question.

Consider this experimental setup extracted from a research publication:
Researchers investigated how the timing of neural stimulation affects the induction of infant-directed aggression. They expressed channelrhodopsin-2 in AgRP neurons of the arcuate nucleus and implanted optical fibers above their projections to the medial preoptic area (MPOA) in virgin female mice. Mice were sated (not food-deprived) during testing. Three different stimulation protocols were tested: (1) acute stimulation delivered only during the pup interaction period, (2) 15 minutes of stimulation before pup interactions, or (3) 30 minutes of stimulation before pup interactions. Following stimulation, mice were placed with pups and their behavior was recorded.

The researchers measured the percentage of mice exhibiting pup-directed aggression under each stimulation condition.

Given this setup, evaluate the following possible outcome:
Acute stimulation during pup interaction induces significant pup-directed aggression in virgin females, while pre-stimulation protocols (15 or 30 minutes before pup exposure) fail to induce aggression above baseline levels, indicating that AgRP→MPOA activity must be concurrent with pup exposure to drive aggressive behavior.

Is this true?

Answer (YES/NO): NO